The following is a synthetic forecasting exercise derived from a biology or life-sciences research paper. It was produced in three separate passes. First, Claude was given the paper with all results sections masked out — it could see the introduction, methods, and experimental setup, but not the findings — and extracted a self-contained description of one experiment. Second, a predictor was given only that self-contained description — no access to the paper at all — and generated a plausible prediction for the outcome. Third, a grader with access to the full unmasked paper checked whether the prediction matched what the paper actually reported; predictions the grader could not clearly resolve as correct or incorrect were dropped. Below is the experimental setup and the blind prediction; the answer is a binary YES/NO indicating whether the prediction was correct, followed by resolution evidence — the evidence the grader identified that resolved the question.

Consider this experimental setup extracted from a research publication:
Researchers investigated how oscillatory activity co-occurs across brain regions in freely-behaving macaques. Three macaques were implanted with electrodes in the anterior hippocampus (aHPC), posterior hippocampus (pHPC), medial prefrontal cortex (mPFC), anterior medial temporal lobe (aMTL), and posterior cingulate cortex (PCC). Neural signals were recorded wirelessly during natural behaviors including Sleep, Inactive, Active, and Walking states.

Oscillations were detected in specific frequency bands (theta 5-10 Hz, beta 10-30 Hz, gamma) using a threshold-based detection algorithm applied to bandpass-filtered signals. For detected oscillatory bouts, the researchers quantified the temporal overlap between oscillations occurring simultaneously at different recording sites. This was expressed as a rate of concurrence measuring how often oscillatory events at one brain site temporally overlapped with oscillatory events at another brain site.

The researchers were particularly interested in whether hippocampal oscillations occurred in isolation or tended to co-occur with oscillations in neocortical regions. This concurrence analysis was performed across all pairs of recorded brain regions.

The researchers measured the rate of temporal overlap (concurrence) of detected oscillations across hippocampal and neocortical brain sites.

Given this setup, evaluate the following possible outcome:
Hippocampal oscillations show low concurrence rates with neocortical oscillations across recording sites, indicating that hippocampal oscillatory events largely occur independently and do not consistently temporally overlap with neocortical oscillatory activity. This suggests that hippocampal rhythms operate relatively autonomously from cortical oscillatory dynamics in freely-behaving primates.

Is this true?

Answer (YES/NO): YES